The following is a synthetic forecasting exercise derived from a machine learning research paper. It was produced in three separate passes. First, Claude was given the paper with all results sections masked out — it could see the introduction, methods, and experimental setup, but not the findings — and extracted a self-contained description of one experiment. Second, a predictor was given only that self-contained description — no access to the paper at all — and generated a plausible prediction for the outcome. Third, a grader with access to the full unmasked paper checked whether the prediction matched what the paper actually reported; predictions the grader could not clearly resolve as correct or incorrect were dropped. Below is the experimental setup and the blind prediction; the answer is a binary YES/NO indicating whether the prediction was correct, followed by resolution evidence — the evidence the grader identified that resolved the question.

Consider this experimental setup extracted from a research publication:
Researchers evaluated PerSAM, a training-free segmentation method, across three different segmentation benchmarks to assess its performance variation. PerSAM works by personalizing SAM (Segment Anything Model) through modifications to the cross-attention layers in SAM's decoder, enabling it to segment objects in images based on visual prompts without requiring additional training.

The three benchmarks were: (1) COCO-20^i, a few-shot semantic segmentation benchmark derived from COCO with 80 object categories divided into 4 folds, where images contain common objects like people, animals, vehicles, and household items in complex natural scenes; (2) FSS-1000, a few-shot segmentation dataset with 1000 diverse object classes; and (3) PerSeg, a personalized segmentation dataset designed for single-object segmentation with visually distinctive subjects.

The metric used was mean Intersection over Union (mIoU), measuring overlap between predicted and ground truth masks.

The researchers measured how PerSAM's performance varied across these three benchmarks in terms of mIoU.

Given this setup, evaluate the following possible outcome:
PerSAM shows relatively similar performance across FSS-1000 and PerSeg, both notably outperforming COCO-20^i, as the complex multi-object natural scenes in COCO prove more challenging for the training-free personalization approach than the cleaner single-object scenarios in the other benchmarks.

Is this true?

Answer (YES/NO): YES